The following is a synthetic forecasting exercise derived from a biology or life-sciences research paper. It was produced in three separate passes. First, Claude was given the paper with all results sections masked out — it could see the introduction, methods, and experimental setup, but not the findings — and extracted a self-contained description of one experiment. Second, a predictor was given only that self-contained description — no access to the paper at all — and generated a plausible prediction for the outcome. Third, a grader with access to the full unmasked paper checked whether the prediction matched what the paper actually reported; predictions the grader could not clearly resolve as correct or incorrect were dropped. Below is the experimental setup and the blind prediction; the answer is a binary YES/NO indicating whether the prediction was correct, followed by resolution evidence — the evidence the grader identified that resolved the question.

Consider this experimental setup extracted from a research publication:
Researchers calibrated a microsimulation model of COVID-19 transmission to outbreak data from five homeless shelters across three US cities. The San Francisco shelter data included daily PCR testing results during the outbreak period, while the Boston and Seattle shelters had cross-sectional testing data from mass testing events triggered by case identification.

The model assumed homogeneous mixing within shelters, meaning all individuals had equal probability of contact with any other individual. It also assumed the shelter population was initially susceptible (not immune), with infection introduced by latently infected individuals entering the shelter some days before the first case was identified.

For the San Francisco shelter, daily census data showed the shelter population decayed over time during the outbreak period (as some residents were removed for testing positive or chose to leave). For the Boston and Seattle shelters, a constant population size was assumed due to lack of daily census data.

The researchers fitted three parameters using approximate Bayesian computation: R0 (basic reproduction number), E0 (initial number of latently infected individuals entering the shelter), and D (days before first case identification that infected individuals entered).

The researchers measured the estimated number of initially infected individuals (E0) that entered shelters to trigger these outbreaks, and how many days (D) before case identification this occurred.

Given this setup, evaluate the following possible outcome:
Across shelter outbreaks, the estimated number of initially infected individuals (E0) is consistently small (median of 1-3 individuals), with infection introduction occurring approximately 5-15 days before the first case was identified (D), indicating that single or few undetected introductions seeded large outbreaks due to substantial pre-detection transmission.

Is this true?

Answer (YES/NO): NO